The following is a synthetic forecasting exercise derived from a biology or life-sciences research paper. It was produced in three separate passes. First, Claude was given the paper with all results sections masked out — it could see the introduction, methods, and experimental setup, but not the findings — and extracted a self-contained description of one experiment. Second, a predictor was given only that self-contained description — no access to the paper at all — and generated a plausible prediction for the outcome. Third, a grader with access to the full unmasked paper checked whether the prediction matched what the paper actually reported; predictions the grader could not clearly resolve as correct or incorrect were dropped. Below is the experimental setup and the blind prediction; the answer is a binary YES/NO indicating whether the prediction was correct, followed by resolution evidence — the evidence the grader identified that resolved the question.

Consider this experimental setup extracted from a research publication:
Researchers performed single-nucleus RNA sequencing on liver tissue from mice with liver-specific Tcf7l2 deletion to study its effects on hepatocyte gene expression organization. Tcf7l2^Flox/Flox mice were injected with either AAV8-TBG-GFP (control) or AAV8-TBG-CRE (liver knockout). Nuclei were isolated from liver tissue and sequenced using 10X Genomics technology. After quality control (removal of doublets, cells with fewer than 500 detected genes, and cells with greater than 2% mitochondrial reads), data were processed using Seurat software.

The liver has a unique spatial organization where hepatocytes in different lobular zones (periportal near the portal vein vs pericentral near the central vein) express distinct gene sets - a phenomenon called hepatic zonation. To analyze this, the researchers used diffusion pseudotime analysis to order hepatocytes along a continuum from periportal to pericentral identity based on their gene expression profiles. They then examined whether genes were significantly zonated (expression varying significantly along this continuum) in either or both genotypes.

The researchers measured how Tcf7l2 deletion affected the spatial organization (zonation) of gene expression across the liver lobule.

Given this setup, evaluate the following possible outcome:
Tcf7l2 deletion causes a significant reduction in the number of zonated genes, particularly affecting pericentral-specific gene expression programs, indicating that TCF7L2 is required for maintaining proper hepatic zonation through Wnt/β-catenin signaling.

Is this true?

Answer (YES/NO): YES